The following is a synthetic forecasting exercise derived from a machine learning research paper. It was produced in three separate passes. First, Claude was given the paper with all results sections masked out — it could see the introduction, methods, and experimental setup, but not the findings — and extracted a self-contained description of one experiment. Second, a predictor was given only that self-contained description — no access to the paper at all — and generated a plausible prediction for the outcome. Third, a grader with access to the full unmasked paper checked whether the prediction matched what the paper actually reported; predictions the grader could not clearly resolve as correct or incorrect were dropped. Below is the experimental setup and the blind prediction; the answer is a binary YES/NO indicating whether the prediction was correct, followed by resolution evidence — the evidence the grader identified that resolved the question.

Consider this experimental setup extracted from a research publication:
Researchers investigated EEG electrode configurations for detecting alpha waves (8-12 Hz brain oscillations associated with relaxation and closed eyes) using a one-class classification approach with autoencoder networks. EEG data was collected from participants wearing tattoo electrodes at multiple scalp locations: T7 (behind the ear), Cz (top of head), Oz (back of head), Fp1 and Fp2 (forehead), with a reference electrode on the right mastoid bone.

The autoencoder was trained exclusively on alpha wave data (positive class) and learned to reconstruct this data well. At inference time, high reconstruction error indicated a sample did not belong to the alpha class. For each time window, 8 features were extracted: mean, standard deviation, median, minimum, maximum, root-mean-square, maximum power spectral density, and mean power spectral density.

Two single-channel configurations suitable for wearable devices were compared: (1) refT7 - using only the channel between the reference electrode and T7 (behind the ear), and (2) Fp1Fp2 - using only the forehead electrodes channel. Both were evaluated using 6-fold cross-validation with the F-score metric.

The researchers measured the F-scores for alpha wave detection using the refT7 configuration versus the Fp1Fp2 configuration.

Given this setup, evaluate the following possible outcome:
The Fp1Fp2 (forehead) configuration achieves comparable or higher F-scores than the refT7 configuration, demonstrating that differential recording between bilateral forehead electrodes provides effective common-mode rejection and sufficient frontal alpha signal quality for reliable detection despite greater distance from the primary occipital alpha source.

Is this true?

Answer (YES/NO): YES